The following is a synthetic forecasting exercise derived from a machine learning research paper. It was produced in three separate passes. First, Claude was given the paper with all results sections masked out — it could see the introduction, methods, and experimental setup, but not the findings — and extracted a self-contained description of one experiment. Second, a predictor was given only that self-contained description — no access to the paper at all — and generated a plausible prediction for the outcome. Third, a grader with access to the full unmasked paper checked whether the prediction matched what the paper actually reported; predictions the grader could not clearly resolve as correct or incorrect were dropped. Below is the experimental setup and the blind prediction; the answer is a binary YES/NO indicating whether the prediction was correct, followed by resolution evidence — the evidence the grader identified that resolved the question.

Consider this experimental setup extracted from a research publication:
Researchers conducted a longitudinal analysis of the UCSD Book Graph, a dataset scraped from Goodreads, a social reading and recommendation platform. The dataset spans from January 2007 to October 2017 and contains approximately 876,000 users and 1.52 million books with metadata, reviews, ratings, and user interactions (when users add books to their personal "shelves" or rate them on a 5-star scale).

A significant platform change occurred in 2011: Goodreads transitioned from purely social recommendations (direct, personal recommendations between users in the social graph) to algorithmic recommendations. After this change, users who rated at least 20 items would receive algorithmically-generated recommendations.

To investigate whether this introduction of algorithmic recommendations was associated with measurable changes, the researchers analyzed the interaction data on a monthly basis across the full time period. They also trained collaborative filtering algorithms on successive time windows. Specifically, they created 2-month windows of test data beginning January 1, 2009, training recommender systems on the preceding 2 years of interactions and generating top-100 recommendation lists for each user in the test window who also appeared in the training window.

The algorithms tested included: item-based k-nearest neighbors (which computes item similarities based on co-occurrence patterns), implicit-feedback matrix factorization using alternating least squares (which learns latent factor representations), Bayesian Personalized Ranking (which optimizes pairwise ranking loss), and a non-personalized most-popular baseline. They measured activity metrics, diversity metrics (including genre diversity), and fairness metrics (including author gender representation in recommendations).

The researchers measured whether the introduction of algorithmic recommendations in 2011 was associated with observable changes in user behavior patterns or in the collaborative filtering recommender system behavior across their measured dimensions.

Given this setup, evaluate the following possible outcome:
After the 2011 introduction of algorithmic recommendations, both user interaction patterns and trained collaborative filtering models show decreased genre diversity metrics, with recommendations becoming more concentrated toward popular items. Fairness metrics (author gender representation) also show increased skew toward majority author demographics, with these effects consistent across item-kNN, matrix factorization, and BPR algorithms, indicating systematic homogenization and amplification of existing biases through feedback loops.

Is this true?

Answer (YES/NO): NO